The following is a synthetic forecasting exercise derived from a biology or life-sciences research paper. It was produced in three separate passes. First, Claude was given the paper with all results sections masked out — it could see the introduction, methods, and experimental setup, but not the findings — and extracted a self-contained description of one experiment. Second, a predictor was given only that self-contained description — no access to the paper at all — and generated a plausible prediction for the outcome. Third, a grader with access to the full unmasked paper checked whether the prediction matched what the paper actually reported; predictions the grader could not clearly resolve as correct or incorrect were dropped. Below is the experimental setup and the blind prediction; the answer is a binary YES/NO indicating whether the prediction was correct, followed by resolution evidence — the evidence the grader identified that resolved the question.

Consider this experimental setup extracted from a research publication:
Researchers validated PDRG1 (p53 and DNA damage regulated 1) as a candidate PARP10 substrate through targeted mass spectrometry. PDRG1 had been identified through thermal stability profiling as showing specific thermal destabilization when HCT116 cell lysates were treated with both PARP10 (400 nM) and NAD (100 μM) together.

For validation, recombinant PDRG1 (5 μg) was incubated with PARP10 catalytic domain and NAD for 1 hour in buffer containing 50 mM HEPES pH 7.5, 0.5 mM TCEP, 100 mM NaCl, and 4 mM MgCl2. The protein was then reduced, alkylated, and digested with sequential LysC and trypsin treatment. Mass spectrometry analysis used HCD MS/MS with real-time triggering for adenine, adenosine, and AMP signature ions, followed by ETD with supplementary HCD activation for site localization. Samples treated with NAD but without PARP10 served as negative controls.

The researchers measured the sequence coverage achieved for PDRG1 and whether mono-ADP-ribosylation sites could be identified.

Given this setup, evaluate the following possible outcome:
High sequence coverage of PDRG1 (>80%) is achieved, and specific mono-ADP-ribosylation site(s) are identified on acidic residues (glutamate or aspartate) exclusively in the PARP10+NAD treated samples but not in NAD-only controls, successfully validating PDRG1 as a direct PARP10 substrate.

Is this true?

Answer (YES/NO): NO